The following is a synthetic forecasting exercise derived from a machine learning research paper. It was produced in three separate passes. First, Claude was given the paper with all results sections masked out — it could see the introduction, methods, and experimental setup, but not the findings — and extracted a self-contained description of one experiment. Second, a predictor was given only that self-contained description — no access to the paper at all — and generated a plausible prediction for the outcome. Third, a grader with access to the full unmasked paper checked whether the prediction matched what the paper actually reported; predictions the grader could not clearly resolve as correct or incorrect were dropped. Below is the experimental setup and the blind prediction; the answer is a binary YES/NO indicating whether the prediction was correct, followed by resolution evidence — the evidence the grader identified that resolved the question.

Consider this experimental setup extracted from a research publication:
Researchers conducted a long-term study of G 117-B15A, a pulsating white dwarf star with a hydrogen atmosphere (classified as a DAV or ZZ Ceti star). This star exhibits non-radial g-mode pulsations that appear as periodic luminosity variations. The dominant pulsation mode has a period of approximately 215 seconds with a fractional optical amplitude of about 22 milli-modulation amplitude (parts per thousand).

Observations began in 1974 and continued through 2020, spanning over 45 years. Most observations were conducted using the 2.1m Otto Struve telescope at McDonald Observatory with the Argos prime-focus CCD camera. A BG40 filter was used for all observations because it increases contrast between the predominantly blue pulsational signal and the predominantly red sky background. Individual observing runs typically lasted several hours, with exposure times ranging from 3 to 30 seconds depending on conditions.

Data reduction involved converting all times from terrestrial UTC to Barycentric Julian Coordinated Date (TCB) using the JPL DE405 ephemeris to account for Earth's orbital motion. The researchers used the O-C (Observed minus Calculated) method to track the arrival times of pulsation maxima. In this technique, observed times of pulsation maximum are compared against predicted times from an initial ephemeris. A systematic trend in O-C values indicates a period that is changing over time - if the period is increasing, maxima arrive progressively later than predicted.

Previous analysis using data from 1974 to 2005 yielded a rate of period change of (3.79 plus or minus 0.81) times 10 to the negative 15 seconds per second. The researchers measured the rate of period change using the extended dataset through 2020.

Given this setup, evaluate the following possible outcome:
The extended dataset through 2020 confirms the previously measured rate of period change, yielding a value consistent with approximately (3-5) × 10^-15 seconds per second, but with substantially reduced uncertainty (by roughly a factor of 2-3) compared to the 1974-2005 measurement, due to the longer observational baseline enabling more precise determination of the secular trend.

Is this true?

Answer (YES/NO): NO